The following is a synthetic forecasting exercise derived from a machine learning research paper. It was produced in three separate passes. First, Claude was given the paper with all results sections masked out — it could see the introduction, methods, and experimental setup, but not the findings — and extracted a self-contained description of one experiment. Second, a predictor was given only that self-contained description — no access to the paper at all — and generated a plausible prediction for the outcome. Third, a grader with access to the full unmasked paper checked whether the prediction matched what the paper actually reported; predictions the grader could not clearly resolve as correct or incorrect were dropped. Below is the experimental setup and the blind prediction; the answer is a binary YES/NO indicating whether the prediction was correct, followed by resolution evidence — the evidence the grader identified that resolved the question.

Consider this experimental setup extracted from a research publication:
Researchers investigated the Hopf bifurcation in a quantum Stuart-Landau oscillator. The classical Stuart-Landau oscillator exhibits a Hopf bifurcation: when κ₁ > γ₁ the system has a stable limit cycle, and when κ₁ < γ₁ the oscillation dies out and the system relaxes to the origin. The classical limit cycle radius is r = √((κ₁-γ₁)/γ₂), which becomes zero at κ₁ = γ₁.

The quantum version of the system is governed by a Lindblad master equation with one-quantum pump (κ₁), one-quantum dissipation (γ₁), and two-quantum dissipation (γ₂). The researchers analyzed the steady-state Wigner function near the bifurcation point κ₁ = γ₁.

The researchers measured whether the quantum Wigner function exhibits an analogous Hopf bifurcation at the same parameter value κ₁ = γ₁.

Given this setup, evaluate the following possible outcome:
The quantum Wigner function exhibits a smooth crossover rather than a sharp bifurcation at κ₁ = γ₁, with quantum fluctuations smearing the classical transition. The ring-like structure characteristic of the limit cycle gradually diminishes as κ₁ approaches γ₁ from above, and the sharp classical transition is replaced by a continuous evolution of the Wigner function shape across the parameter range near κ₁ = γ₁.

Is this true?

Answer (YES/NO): NO